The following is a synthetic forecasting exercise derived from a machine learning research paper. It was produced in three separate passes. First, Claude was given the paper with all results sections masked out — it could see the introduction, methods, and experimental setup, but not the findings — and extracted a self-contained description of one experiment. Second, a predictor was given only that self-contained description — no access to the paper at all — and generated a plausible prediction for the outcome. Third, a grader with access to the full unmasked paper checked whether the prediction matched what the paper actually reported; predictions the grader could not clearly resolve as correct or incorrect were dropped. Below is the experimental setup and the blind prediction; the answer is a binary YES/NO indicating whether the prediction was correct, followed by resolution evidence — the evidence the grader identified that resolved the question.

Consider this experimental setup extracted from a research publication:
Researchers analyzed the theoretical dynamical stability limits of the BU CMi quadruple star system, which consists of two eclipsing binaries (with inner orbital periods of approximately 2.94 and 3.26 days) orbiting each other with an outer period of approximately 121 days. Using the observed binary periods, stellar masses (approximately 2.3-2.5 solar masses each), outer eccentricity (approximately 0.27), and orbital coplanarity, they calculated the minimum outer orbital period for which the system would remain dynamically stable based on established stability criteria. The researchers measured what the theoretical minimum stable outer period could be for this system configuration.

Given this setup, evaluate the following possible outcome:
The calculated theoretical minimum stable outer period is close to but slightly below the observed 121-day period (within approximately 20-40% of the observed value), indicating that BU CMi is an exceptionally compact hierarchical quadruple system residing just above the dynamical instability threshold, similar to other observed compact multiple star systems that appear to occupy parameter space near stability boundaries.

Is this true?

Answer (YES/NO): NO